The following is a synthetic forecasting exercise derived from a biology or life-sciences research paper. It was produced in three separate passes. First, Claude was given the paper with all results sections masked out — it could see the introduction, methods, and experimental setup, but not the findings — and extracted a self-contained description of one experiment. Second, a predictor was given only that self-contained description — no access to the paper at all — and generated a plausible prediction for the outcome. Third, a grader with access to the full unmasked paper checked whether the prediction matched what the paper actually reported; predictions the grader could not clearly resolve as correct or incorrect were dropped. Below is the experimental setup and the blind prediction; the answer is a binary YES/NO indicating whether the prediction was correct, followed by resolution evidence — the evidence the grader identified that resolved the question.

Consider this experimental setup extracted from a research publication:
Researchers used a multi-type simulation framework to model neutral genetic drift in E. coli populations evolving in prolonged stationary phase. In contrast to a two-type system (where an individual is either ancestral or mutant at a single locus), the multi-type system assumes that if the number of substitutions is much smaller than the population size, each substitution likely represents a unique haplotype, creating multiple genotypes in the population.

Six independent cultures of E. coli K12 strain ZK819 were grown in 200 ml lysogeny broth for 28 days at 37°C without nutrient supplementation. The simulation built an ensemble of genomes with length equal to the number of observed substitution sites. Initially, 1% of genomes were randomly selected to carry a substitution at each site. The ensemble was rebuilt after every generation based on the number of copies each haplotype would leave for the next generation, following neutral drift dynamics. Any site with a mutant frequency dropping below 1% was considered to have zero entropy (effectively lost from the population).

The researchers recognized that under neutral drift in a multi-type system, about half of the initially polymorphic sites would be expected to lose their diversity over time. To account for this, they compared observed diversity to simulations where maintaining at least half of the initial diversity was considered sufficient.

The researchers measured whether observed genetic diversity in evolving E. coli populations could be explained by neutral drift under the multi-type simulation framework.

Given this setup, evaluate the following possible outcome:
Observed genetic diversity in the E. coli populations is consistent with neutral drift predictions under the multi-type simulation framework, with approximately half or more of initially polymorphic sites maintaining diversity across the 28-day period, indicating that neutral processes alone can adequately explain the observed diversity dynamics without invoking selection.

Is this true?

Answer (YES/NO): NO